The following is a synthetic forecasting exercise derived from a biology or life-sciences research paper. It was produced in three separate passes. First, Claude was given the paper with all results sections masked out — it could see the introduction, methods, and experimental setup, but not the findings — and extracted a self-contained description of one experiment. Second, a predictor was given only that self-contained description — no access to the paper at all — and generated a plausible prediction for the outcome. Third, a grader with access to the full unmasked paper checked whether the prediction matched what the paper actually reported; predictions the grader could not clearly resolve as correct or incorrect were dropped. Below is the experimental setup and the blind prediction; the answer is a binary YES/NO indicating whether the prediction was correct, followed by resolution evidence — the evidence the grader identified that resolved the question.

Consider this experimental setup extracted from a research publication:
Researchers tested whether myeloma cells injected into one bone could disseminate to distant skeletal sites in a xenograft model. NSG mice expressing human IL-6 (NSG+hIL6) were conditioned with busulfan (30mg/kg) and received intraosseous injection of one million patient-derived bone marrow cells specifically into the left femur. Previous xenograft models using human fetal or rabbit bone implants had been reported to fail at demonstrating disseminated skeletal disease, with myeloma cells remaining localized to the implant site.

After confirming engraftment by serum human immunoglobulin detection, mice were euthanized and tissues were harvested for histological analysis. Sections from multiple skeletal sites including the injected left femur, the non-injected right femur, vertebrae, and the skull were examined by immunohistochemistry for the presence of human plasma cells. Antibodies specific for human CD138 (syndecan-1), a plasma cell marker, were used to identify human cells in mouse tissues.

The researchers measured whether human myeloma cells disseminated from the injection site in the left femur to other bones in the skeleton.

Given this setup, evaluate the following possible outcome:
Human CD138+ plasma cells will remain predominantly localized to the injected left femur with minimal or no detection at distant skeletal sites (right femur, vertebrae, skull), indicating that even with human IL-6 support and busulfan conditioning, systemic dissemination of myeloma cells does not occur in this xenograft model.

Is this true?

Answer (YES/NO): NO